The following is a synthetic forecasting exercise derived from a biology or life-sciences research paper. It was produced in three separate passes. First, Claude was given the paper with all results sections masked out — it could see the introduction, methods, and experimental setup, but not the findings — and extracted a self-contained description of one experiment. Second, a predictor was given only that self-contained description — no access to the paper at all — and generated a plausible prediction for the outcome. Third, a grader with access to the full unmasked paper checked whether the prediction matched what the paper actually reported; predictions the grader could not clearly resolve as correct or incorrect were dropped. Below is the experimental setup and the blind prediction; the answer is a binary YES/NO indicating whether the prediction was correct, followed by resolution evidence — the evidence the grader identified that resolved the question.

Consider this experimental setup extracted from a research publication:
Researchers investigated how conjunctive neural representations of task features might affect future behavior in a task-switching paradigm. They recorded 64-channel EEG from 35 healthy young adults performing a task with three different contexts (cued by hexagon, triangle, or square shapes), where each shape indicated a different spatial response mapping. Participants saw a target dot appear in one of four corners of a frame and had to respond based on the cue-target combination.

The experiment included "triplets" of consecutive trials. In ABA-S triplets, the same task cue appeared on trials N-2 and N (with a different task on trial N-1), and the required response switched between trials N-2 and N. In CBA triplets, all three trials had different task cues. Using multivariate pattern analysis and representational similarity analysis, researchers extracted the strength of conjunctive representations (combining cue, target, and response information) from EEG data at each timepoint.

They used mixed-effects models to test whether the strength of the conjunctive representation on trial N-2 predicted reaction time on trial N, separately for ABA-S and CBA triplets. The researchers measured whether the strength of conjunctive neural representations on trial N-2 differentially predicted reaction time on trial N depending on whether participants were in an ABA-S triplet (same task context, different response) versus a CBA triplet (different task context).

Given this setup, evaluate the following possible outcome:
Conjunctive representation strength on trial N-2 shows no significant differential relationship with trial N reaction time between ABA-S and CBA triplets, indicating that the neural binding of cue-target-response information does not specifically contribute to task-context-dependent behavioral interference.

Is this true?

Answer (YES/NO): NO